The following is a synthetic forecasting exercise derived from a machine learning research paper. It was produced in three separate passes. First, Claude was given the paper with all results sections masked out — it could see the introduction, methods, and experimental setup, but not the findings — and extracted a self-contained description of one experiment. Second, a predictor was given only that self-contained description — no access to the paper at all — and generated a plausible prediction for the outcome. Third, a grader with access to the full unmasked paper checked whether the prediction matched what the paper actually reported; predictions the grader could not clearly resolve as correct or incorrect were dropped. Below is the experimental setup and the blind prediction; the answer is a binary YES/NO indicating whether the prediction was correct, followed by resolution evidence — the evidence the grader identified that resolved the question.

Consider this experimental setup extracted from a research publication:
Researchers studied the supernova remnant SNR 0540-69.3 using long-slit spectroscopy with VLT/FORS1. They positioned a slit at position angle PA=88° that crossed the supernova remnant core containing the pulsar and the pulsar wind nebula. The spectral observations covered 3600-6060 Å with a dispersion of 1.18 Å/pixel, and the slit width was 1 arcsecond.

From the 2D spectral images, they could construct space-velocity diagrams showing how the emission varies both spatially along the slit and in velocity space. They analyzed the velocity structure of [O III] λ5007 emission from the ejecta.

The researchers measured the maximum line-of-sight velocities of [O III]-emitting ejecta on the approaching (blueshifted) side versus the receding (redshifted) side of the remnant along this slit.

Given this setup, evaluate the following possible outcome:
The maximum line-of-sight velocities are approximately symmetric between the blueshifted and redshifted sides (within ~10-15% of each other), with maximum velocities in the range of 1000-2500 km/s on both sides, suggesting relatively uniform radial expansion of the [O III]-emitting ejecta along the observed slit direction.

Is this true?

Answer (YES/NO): YES